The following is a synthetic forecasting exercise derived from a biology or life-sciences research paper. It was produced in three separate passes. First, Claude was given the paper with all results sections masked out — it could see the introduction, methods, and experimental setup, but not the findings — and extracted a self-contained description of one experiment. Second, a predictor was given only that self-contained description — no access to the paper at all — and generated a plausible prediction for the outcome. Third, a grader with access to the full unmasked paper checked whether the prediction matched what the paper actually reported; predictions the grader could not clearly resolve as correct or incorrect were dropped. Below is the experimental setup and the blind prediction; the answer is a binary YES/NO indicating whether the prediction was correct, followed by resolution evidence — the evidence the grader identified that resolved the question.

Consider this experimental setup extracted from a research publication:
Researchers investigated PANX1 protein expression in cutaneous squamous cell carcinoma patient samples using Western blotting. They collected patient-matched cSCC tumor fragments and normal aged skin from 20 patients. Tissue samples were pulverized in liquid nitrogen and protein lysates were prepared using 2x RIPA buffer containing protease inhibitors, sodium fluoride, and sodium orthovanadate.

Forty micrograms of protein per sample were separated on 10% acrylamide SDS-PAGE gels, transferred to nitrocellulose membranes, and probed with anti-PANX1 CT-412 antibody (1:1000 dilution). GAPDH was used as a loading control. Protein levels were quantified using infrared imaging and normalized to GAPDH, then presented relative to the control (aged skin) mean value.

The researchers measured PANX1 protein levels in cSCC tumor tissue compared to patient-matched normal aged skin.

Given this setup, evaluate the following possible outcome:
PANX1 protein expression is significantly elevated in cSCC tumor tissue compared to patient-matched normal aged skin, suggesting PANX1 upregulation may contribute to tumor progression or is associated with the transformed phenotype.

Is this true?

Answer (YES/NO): YES